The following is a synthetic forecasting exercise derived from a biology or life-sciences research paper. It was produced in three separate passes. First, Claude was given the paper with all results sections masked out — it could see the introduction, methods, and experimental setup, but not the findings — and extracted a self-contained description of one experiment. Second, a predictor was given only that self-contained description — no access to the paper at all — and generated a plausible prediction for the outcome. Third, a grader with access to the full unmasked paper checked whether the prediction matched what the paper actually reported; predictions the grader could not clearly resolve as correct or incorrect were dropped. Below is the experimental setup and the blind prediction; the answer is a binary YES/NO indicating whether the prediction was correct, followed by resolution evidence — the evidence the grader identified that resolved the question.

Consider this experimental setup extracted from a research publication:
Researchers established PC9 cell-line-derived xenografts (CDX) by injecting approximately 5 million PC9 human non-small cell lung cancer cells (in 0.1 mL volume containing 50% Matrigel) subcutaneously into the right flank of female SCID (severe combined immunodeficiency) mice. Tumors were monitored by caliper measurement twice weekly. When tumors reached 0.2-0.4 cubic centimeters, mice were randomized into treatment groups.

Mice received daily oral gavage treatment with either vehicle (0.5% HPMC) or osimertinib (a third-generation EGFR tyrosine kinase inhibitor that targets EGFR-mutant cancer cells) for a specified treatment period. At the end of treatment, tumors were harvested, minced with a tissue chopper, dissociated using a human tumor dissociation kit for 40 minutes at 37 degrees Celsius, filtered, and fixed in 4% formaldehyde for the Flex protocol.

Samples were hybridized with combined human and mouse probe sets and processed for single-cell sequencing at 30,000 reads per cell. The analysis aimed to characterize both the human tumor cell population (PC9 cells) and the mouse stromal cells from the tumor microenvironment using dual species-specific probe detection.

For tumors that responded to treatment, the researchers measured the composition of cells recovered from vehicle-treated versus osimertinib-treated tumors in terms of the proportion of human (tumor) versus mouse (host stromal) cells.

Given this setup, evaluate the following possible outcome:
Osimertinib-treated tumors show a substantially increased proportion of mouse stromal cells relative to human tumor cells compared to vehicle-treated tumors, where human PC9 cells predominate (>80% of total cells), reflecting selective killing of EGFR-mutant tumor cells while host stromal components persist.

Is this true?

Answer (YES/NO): NO